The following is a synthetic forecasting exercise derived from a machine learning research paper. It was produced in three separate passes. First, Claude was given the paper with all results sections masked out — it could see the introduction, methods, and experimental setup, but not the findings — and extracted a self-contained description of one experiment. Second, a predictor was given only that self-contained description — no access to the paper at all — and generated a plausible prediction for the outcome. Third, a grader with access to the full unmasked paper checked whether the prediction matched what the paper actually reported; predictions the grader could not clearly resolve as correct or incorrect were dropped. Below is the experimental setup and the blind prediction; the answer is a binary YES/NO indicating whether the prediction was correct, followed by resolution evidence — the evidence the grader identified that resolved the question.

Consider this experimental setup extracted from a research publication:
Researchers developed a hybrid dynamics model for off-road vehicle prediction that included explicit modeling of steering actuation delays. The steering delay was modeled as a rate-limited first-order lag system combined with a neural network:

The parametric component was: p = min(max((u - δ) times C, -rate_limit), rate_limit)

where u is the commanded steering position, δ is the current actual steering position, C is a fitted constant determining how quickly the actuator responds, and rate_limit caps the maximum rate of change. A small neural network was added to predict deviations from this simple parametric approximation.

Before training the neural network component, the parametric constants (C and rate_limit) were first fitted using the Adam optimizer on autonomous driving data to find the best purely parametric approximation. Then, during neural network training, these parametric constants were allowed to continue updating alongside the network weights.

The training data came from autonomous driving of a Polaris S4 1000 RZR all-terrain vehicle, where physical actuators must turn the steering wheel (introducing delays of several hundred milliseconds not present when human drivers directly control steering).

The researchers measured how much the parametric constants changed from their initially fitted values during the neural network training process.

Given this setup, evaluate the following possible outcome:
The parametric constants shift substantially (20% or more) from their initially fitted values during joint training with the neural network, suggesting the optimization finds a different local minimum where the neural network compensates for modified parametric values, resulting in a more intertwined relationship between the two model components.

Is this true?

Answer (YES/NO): NO